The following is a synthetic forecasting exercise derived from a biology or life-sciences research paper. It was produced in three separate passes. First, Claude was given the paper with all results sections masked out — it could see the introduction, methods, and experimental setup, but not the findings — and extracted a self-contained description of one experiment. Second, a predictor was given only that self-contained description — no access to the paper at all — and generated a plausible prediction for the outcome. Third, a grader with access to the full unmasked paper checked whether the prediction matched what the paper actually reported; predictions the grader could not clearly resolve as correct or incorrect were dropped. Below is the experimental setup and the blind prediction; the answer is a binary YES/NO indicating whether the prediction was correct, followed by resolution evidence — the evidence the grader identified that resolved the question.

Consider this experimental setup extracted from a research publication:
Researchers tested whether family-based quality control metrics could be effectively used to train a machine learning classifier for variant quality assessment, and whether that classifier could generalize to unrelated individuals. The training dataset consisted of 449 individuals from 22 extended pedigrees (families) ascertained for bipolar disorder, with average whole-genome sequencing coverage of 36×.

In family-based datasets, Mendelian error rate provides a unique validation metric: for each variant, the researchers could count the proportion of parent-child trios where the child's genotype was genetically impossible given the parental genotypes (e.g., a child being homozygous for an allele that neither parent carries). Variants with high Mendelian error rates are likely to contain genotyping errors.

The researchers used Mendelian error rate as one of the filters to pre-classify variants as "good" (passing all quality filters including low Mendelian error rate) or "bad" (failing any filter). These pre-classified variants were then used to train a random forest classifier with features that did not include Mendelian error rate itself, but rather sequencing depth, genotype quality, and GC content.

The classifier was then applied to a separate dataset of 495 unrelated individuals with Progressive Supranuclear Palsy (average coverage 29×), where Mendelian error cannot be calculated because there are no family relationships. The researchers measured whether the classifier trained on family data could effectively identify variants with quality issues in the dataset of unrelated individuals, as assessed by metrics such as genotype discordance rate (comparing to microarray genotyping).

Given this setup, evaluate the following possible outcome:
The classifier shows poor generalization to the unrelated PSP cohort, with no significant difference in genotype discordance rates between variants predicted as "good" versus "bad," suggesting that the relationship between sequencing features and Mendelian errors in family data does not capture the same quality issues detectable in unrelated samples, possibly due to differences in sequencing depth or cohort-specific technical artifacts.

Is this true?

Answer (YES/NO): NO